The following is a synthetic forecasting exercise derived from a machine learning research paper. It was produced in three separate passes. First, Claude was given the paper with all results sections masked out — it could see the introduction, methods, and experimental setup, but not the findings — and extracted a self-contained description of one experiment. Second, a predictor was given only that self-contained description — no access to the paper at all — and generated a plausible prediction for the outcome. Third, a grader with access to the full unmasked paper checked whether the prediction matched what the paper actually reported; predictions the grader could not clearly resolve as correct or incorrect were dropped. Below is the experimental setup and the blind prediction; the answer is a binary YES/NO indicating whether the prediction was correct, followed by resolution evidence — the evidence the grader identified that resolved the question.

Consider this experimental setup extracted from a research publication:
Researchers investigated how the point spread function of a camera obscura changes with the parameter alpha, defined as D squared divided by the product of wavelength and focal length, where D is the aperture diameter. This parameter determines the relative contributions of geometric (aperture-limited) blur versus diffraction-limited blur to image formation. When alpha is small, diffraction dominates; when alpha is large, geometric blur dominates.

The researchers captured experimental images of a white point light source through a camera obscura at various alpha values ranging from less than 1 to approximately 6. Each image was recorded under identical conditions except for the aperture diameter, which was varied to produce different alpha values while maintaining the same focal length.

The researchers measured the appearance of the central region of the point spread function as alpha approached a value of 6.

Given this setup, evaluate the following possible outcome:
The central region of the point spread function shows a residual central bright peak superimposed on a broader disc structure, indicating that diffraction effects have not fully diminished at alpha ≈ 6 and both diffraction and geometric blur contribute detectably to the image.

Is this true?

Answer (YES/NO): NO